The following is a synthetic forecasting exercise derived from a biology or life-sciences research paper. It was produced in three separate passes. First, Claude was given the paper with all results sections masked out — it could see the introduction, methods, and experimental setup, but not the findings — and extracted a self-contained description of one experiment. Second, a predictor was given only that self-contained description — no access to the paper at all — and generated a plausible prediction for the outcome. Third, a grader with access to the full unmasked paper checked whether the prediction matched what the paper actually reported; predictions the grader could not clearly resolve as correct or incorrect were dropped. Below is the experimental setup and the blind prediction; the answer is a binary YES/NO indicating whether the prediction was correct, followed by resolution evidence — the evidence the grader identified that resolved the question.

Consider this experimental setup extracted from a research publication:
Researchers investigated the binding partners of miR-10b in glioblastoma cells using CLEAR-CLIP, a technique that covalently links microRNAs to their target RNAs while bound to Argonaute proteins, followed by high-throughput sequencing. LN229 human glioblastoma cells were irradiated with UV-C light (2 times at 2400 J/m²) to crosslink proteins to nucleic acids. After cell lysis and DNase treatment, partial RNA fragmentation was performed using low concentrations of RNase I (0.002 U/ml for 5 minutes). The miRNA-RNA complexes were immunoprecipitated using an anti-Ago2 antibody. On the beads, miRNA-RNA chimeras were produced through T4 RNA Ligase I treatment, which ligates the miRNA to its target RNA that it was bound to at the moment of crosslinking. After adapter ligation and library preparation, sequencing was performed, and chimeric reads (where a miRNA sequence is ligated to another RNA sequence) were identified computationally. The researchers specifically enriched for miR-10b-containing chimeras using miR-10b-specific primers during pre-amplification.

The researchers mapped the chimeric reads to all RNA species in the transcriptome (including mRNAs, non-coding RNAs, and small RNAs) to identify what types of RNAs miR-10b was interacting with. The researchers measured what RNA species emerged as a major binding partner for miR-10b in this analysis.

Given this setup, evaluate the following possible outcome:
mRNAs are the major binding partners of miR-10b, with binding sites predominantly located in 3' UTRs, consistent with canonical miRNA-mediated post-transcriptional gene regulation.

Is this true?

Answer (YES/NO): NO